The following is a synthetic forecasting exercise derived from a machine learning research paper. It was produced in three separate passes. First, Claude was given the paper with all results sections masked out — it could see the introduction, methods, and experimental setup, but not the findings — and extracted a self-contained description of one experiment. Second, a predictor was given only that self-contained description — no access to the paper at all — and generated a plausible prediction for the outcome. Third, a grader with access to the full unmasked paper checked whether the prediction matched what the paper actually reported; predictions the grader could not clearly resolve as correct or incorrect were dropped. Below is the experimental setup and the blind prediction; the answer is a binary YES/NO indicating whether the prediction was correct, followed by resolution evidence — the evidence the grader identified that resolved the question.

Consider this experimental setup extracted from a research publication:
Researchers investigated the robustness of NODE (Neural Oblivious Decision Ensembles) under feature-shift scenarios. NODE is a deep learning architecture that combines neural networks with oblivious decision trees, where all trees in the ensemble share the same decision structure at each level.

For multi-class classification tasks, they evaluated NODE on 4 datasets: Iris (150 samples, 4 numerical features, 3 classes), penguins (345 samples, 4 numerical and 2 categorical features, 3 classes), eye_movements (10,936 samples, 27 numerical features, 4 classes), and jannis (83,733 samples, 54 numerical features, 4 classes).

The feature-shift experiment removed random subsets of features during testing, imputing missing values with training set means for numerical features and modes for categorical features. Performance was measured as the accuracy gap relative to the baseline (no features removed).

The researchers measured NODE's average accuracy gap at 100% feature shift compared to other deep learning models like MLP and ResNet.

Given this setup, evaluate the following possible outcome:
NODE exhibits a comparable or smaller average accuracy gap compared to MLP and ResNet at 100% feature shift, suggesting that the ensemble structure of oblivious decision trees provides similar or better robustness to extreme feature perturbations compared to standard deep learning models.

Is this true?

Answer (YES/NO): YES